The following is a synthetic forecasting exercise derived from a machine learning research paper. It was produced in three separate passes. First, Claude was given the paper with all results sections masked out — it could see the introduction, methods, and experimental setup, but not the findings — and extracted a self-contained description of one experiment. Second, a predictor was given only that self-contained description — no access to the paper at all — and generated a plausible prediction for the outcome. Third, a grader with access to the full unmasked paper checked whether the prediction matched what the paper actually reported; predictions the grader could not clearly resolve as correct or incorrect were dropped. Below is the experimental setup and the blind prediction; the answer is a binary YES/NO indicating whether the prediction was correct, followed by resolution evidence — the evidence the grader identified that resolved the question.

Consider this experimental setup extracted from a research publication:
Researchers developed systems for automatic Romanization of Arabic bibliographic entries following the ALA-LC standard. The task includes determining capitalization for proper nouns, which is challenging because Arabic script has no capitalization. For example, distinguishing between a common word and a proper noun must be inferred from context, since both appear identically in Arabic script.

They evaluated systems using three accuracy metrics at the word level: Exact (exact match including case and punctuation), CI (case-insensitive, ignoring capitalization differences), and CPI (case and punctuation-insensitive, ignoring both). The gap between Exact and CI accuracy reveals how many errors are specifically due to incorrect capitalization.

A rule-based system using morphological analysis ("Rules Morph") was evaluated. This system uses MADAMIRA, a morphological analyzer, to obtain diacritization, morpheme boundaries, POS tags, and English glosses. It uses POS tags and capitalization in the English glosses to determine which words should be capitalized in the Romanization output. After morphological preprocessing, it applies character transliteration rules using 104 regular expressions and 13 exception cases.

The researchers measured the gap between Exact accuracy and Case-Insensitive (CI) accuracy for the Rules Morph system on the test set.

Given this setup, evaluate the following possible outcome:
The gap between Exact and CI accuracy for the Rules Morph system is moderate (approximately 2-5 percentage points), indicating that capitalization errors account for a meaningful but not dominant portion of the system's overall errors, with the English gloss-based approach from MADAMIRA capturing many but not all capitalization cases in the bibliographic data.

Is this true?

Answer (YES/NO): NO